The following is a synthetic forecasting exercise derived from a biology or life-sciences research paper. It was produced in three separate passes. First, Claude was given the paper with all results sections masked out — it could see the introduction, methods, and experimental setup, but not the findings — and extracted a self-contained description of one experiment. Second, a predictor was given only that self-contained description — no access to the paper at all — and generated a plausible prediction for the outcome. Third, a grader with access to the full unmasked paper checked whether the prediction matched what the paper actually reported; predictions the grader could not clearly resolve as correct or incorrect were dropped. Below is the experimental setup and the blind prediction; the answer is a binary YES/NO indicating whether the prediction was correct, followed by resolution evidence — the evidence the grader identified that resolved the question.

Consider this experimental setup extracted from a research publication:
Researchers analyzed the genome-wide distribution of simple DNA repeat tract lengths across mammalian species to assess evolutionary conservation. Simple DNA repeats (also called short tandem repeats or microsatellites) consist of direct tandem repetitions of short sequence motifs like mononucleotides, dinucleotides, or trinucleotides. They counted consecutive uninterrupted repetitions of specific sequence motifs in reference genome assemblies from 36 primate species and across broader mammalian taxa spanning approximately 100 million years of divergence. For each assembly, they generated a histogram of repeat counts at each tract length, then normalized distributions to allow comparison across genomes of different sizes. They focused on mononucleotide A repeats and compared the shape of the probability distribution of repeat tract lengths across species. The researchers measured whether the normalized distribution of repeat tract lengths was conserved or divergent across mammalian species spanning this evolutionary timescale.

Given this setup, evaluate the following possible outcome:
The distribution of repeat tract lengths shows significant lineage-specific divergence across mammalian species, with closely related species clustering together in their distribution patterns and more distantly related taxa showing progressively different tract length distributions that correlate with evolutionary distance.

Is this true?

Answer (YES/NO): NO